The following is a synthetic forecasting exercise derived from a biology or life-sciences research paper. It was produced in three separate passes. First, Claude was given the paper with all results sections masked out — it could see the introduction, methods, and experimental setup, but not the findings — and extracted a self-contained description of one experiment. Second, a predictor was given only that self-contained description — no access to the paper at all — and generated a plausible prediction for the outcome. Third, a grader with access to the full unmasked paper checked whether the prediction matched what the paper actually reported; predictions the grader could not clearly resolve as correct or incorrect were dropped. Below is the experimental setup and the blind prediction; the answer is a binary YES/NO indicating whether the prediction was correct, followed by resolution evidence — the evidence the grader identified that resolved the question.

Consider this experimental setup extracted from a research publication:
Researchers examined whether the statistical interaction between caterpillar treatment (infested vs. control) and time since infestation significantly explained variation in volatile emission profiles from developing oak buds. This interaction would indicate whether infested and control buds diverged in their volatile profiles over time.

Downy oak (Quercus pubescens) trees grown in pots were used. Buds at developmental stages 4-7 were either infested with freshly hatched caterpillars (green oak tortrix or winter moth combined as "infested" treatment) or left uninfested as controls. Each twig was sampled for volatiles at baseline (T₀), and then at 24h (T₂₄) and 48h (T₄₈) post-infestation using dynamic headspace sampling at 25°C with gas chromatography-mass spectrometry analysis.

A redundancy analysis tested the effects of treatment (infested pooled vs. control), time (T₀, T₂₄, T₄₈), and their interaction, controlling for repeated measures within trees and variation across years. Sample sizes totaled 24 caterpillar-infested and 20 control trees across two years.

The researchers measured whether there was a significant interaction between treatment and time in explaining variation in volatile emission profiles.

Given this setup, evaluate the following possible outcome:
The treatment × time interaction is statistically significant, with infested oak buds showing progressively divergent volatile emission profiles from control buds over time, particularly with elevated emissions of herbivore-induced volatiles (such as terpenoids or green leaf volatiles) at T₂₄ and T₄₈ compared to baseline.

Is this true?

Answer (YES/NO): NO